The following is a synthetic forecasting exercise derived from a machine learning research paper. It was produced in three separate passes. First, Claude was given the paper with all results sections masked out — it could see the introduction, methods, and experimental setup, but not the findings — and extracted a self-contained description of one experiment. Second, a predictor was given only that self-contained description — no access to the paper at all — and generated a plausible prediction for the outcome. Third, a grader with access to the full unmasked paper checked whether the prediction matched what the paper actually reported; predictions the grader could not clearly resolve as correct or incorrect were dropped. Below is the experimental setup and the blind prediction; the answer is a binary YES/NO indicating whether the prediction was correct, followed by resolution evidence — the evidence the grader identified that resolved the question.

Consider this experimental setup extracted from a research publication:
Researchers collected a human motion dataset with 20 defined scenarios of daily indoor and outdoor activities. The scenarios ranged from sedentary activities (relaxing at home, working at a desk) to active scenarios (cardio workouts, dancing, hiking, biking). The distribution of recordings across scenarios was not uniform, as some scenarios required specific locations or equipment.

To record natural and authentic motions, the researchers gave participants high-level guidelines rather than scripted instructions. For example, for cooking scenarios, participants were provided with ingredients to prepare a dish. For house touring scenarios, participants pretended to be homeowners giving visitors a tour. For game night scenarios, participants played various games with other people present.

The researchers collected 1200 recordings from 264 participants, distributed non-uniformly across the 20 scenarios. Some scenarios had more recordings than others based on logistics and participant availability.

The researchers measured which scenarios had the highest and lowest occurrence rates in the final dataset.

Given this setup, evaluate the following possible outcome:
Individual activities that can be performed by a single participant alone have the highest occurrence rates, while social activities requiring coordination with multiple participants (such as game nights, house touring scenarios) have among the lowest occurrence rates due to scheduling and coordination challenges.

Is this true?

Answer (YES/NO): NO